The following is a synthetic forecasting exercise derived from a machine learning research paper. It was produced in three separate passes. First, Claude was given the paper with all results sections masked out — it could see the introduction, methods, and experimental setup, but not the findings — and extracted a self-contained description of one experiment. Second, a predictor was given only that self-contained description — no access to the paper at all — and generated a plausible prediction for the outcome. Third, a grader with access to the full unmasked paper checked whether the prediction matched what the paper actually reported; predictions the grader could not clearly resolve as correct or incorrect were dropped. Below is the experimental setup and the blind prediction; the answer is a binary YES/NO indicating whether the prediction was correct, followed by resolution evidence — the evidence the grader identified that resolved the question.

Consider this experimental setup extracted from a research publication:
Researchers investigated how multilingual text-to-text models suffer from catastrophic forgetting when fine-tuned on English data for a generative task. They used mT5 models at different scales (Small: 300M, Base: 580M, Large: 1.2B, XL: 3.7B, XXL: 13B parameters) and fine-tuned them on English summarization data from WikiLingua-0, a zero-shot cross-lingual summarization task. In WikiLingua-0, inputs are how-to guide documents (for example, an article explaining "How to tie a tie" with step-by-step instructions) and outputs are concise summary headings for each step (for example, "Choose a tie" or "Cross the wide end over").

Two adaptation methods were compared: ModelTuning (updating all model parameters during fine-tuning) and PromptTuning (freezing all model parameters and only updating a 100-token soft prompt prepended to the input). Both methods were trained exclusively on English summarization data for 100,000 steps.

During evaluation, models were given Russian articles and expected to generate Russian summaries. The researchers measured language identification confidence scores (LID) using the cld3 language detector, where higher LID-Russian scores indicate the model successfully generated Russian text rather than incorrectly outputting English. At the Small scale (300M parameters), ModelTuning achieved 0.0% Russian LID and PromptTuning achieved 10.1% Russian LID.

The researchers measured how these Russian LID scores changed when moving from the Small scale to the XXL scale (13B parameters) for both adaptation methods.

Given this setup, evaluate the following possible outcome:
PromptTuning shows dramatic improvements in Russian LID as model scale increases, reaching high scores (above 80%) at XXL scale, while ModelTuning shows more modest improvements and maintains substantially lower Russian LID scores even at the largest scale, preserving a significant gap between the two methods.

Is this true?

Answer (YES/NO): YES